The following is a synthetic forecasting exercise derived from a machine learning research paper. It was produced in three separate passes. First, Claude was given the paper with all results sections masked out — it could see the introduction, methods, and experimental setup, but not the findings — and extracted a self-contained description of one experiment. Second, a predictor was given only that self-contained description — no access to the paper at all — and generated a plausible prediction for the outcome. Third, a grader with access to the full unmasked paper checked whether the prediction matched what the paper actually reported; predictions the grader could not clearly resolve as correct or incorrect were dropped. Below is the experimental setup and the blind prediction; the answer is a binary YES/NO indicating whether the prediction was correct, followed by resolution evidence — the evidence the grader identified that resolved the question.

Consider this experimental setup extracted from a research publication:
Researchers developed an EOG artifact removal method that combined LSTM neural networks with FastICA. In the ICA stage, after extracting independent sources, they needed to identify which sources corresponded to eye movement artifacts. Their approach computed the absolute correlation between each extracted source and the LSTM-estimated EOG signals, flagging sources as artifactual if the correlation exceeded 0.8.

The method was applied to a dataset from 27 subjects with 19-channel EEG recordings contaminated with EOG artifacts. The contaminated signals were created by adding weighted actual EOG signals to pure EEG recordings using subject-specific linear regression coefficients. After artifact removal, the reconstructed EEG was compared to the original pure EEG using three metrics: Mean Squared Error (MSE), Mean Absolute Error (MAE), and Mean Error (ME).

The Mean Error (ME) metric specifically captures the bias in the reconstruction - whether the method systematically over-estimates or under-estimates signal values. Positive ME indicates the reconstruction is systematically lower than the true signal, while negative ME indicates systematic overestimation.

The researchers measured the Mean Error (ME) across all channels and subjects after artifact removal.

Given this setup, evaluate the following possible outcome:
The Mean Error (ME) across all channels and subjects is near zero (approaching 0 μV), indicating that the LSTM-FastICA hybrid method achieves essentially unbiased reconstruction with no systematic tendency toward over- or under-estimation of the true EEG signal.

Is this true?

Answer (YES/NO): NO